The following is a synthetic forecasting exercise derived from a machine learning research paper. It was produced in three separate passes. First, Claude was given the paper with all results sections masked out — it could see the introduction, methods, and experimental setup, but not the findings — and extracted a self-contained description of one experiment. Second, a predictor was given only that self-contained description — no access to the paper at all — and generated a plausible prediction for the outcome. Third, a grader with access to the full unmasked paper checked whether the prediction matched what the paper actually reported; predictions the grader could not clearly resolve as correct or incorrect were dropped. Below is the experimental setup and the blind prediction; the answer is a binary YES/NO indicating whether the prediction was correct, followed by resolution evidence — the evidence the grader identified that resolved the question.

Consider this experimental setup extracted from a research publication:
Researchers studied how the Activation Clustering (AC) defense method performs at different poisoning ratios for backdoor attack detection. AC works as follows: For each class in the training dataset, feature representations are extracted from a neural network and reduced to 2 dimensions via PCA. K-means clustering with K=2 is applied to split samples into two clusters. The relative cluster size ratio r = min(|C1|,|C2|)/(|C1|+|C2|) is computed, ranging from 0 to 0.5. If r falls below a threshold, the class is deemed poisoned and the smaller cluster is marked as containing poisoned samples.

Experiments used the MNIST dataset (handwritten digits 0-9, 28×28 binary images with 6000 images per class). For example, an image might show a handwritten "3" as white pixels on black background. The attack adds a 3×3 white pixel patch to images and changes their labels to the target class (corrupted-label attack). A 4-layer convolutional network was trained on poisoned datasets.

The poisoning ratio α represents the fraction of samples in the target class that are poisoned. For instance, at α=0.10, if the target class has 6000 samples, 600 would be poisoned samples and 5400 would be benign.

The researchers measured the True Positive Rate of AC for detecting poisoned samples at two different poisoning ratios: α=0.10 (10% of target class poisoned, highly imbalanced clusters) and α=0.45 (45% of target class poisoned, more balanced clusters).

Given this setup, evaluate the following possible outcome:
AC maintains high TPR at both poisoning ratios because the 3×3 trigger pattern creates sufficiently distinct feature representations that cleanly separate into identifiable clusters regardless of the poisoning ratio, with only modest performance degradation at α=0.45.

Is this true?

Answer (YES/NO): NO